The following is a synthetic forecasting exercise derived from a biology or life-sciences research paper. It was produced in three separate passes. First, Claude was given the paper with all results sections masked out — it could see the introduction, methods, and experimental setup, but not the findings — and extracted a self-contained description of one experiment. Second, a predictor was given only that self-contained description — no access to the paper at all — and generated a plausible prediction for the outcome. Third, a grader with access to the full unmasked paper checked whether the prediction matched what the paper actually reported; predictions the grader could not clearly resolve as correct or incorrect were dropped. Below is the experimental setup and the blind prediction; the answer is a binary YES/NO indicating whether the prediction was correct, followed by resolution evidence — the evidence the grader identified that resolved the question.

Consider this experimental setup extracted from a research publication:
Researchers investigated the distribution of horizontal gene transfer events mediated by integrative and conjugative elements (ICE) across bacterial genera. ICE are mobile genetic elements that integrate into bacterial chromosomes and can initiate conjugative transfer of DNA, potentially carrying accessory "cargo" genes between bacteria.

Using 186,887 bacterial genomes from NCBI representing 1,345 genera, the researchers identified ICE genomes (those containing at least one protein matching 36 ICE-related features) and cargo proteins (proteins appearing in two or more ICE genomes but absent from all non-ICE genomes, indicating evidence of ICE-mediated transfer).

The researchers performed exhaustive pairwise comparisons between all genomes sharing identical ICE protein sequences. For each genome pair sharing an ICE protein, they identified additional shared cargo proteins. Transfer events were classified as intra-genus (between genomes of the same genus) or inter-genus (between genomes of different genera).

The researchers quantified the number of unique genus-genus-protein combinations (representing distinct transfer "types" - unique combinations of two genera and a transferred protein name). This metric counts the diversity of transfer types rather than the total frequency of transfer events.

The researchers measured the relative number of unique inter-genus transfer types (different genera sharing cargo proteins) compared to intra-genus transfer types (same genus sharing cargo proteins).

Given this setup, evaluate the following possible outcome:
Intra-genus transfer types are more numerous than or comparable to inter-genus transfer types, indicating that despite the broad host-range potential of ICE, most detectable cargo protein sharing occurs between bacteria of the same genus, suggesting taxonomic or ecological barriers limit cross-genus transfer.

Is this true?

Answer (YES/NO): NO